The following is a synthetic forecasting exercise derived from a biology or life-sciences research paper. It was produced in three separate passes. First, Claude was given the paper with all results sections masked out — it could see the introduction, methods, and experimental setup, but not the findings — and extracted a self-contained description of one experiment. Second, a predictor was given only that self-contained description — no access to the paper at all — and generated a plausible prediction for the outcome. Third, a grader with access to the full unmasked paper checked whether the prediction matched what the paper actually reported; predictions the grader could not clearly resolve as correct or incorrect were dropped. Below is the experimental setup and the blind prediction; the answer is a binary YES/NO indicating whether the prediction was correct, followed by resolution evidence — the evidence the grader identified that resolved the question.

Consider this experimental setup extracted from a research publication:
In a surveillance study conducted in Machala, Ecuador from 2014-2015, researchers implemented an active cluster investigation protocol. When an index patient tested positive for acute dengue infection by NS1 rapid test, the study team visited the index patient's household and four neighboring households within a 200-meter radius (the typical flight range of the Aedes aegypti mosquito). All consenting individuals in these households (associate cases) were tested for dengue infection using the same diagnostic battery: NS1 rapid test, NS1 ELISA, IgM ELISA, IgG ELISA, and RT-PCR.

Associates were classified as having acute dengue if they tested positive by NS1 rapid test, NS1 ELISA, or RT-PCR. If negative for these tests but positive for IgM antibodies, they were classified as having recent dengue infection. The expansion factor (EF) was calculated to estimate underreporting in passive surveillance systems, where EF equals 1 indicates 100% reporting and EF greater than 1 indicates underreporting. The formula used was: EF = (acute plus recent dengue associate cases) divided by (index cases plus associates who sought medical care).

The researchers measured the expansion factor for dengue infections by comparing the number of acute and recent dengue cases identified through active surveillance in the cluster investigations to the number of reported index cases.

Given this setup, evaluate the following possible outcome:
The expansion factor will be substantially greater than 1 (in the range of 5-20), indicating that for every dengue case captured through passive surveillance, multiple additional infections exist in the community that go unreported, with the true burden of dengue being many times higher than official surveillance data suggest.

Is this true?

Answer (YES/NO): NO